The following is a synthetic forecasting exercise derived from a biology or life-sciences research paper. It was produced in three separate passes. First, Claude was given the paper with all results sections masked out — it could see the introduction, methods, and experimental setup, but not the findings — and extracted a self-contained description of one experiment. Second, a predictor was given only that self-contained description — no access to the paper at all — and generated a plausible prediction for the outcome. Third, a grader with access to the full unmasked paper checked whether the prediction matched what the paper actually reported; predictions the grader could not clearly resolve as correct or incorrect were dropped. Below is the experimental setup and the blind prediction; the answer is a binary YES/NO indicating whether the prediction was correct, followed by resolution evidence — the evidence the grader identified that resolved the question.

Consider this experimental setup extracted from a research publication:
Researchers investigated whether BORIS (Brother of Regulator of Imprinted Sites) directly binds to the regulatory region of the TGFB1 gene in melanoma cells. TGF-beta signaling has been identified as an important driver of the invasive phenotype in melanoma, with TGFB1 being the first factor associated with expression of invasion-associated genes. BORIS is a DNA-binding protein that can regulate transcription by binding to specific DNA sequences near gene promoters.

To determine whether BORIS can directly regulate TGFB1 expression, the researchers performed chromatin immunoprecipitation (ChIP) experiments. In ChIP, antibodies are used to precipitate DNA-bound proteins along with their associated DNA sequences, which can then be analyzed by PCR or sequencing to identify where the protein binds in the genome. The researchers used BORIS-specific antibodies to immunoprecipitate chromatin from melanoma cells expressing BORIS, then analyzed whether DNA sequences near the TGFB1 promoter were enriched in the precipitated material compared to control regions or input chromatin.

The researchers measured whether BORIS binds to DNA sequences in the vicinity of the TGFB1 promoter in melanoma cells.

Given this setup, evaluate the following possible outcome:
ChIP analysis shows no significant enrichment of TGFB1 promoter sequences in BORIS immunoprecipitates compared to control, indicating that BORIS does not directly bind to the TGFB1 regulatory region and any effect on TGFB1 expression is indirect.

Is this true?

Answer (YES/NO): NO